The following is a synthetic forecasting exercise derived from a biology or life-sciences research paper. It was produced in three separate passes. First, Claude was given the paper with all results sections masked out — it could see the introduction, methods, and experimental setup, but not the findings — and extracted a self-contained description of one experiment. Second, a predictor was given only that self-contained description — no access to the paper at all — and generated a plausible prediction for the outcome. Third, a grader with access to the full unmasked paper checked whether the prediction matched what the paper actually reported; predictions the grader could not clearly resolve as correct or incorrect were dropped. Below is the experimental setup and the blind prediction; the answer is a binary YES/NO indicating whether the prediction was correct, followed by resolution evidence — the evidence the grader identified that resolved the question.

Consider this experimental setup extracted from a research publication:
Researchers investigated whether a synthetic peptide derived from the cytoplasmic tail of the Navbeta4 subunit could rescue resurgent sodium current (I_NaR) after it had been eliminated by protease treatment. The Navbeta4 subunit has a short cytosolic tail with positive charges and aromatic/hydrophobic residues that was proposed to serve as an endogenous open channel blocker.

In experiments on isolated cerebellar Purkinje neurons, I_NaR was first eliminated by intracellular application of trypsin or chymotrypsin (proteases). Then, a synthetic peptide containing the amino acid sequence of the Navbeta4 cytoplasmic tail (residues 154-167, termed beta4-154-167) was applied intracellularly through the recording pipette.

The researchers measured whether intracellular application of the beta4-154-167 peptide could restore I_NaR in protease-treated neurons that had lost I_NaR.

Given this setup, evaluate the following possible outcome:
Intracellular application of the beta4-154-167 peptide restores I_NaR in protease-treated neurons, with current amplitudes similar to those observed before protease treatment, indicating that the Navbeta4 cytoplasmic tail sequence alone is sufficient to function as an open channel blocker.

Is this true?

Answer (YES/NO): NO